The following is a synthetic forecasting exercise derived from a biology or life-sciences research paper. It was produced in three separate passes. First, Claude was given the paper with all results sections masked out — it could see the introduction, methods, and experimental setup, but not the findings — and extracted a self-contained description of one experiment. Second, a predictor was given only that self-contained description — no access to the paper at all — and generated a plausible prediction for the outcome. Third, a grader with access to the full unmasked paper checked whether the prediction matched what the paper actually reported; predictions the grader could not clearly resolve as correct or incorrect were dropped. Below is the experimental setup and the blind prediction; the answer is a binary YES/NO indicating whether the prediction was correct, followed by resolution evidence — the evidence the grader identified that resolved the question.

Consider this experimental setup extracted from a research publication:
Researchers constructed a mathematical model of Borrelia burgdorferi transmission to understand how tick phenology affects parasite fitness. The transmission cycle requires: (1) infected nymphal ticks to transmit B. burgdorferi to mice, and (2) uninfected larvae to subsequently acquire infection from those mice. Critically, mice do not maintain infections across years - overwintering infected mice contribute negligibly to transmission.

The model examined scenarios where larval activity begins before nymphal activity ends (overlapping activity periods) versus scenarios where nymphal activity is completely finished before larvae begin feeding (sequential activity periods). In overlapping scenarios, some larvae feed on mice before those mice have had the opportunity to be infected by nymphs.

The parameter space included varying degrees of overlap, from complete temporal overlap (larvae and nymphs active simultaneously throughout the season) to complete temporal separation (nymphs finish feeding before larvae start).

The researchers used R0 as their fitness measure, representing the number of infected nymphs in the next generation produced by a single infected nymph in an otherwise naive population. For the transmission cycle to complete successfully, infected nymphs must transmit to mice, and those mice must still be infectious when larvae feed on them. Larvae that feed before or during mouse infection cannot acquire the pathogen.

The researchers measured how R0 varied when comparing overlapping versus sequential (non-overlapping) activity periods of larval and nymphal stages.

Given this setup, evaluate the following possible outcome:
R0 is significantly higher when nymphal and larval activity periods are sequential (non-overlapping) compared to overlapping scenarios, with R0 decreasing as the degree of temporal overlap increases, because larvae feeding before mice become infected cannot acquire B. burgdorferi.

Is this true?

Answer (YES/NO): NO